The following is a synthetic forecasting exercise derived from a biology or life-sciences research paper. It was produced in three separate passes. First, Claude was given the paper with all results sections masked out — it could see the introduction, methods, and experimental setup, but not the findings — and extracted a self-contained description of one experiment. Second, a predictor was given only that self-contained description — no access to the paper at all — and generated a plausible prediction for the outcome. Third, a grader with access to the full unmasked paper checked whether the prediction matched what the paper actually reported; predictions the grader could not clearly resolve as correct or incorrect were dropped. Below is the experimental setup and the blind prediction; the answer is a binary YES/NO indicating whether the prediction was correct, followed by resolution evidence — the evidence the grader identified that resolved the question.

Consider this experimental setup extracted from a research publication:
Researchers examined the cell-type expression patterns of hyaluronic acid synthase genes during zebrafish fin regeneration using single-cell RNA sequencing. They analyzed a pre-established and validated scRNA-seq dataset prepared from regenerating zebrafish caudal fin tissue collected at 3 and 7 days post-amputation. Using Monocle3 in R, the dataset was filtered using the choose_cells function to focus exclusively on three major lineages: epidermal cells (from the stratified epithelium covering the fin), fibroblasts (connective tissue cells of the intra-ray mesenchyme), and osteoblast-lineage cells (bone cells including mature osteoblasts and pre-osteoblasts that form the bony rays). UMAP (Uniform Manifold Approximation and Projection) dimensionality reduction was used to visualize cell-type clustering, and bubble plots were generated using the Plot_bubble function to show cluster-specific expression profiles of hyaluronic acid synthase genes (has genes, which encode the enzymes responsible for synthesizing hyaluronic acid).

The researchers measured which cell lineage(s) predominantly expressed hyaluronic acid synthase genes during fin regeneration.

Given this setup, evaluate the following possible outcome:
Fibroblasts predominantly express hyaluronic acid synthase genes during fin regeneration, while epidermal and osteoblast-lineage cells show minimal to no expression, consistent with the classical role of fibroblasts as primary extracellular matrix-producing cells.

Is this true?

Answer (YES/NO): NO